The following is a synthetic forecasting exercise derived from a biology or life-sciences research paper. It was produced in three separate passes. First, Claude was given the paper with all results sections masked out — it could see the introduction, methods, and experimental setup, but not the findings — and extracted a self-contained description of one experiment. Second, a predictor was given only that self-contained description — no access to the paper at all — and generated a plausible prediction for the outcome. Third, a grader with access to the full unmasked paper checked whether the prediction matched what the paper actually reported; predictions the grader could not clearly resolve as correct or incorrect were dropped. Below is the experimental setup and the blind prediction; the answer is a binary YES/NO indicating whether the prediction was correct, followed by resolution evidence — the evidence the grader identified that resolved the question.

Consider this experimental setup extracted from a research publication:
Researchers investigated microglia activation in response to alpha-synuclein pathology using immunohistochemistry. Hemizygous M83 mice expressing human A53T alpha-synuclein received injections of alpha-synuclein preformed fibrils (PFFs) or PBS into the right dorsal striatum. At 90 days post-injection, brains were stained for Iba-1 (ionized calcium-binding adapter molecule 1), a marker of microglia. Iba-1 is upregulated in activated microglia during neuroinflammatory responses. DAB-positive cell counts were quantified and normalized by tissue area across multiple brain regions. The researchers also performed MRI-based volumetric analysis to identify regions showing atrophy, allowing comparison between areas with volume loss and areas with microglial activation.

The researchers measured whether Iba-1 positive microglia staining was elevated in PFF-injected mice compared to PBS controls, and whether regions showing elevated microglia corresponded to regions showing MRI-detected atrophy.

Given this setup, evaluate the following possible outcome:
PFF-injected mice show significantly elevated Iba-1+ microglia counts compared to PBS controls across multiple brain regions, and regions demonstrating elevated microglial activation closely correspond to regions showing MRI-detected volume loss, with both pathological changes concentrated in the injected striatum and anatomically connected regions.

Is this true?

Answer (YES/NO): YES